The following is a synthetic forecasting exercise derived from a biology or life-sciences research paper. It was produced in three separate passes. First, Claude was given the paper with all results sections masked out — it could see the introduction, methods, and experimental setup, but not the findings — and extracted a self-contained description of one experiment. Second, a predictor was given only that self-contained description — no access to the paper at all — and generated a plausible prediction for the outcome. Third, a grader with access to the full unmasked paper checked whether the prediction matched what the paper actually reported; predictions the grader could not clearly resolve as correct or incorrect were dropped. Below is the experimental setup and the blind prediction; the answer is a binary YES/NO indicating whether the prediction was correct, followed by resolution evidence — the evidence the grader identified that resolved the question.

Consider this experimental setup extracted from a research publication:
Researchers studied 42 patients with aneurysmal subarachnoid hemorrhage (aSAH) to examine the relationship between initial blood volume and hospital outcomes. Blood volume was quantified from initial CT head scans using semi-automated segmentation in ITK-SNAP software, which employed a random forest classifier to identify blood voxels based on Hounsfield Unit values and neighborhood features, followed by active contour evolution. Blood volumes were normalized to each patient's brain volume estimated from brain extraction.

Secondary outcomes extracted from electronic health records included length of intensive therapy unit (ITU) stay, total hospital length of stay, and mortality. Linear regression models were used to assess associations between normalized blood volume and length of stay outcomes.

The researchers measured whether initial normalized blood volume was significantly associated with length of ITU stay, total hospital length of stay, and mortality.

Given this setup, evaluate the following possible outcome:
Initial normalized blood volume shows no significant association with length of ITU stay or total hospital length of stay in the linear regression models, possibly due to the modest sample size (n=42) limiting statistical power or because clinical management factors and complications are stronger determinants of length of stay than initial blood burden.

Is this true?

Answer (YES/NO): NO